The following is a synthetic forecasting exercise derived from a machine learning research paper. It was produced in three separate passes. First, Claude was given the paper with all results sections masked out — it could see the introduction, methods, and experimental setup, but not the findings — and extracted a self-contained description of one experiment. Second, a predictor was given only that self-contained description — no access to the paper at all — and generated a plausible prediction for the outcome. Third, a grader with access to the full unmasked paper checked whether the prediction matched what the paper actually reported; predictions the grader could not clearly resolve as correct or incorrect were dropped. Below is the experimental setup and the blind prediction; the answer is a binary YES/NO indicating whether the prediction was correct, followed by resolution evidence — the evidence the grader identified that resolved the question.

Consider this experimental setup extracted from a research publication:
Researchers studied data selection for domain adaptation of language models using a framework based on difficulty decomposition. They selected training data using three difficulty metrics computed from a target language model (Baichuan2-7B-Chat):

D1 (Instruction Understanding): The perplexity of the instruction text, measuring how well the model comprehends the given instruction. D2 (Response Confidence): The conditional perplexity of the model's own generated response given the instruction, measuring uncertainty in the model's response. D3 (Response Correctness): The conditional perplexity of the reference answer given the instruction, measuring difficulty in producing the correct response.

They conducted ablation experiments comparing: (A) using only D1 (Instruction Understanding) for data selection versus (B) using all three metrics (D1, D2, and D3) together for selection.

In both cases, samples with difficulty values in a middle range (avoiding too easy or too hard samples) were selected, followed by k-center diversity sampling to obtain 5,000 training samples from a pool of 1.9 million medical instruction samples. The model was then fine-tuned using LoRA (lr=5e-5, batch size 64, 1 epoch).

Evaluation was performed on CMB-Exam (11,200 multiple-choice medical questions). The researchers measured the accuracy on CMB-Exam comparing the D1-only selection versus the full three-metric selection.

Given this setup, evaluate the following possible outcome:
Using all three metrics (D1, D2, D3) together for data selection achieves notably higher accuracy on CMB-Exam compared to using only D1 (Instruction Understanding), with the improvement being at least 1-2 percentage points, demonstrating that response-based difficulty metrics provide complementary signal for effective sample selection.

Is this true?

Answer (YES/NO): YES